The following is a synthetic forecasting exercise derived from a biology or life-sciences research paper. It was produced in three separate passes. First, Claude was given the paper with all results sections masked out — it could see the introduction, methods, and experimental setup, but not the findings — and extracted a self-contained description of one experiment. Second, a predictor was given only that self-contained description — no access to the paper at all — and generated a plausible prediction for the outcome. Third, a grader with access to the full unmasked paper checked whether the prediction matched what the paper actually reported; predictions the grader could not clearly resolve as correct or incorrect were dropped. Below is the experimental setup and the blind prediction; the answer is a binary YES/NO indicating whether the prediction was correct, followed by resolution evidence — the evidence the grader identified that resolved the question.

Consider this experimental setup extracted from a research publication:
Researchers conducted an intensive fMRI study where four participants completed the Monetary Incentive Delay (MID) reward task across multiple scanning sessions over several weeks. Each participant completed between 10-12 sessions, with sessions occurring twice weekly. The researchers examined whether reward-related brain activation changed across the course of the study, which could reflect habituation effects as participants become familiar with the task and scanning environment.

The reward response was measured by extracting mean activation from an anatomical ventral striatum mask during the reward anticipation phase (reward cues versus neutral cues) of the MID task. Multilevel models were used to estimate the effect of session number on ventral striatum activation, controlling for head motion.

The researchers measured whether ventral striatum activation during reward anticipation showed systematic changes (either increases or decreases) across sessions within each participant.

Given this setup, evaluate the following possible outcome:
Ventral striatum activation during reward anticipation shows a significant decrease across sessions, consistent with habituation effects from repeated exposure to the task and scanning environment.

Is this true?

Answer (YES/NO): NO